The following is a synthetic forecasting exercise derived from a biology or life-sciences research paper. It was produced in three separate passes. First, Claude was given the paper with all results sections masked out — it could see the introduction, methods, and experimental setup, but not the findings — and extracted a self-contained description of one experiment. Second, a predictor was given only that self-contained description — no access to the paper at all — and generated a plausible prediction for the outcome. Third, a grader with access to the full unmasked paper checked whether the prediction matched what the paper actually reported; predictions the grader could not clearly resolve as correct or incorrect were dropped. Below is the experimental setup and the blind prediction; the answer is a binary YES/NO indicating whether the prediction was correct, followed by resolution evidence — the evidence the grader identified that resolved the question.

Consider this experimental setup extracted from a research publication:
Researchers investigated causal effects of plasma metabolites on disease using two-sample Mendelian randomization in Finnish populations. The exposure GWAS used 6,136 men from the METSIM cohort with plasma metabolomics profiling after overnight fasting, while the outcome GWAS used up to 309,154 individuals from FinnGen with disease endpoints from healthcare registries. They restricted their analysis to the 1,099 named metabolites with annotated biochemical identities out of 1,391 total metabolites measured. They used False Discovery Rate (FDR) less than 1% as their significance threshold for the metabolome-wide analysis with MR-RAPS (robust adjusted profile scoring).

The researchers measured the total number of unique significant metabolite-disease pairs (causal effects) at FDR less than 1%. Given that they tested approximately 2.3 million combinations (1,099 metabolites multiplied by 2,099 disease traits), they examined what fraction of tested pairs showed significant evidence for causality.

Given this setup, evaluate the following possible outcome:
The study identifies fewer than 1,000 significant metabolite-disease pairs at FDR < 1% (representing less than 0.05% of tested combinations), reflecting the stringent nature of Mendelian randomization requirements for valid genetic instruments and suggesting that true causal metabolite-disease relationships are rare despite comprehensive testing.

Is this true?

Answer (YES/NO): YES